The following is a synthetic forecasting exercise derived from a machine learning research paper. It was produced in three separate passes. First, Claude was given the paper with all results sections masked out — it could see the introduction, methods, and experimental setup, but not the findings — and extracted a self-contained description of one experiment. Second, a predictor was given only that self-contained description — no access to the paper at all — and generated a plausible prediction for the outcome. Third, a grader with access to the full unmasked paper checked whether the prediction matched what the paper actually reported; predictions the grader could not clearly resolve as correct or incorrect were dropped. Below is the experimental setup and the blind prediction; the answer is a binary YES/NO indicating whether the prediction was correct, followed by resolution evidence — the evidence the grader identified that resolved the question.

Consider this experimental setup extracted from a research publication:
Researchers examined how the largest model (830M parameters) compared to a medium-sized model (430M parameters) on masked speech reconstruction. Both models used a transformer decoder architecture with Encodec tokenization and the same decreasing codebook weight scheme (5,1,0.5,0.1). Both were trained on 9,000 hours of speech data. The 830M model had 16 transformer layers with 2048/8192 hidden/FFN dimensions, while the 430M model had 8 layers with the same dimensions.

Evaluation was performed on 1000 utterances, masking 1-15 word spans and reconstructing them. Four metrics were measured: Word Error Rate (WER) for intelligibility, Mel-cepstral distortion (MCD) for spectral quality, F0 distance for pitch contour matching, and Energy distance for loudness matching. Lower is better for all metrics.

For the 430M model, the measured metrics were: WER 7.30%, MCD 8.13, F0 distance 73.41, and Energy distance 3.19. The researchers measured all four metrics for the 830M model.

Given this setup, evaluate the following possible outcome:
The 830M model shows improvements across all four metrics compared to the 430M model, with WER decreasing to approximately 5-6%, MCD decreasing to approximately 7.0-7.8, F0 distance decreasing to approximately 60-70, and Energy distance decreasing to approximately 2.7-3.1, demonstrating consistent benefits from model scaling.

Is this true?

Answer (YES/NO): NO